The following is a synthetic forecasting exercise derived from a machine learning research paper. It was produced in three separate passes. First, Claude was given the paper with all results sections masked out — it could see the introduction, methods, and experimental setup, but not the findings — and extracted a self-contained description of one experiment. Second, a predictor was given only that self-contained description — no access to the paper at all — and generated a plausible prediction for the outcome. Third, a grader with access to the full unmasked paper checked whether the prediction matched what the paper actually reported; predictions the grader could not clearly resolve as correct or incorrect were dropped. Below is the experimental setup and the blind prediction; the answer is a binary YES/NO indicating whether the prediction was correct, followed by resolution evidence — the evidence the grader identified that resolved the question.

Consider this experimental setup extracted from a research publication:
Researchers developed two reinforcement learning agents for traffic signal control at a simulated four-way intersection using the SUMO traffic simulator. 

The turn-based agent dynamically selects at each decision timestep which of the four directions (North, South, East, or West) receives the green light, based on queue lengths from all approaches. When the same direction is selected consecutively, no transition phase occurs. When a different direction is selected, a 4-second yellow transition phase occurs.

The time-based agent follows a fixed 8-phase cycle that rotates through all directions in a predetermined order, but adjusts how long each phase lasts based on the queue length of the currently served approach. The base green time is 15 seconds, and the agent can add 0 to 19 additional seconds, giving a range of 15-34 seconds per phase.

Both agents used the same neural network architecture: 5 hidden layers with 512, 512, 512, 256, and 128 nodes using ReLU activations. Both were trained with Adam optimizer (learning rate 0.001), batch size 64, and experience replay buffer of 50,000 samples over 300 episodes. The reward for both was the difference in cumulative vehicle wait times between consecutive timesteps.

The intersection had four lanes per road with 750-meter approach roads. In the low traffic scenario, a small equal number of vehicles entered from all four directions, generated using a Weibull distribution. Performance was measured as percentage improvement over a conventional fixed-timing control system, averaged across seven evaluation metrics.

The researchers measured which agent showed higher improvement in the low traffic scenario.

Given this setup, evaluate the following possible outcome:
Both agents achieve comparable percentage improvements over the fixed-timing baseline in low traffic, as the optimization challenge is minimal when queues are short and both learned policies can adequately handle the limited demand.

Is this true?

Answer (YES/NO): NO